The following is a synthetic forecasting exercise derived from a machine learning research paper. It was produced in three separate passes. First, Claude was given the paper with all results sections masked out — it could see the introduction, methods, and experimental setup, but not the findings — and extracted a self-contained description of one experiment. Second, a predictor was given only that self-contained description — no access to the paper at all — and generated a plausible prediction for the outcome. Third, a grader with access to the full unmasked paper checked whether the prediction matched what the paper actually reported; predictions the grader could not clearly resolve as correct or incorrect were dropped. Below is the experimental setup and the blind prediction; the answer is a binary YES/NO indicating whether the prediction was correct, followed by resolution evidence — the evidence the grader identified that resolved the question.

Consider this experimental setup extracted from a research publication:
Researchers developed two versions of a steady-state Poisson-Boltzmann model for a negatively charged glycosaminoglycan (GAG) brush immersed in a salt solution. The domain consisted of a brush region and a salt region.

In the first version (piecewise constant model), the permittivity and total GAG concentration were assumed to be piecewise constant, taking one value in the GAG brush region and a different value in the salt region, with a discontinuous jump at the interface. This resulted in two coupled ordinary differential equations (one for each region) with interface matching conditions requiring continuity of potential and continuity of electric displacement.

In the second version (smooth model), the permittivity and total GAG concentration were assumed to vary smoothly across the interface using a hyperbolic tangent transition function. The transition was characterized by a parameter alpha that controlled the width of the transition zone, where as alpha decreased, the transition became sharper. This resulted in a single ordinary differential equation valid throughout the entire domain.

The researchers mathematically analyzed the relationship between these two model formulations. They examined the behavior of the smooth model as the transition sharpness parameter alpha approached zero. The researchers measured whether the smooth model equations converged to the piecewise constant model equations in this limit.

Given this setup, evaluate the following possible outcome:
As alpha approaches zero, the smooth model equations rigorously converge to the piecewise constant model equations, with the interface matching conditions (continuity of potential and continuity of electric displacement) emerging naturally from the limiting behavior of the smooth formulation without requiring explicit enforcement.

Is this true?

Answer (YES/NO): NO